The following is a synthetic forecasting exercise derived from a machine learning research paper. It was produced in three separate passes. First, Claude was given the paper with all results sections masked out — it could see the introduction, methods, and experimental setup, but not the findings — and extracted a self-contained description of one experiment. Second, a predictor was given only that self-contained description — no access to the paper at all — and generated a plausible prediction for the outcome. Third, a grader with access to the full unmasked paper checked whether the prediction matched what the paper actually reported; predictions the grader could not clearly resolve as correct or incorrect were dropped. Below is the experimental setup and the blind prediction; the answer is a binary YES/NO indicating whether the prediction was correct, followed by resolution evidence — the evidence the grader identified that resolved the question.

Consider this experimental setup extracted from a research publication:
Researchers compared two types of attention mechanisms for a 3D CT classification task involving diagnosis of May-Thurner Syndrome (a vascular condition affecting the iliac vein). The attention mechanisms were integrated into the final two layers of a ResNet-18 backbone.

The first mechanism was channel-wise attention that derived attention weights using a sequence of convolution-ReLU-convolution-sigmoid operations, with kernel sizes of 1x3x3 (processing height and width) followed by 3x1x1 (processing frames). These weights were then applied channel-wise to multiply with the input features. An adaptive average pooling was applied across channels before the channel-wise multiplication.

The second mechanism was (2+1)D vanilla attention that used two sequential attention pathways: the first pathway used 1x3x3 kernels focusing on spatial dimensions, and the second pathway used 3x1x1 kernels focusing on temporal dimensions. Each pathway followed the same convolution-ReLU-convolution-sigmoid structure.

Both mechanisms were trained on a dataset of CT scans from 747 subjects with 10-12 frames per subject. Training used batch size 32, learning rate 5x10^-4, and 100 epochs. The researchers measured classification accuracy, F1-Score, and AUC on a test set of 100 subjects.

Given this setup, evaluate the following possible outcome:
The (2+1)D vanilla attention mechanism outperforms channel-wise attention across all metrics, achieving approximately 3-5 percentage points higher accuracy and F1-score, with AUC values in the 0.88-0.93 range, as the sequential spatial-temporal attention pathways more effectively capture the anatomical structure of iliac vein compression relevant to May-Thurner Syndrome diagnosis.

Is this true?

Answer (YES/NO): NO